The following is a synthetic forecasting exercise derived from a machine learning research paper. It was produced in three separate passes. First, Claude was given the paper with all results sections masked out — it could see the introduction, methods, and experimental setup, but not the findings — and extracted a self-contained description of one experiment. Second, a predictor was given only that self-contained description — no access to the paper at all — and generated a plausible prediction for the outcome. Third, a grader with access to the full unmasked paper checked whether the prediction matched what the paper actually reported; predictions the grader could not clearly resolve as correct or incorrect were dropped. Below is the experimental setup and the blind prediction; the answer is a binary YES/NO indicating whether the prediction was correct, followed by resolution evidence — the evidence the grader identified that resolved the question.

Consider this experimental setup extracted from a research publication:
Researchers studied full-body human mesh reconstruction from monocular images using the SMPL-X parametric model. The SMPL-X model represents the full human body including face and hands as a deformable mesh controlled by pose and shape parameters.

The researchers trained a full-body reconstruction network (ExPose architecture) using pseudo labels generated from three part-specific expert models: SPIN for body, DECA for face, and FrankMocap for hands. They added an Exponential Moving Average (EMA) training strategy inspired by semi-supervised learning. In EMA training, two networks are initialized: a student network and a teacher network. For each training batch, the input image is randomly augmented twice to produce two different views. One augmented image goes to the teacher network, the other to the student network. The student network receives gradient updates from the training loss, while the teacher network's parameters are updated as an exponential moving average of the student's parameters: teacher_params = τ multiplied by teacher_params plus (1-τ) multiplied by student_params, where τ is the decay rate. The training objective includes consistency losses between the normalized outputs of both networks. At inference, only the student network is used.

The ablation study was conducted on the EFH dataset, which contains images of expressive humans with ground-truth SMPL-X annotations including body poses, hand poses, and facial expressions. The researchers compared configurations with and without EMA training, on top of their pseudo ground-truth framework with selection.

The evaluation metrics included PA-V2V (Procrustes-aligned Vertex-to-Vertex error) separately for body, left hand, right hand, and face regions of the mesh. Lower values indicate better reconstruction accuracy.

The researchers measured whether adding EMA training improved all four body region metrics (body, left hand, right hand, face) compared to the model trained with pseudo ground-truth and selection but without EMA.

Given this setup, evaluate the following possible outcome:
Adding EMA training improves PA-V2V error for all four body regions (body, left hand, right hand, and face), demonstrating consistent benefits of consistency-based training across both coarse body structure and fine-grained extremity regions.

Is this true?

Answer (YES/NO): YES